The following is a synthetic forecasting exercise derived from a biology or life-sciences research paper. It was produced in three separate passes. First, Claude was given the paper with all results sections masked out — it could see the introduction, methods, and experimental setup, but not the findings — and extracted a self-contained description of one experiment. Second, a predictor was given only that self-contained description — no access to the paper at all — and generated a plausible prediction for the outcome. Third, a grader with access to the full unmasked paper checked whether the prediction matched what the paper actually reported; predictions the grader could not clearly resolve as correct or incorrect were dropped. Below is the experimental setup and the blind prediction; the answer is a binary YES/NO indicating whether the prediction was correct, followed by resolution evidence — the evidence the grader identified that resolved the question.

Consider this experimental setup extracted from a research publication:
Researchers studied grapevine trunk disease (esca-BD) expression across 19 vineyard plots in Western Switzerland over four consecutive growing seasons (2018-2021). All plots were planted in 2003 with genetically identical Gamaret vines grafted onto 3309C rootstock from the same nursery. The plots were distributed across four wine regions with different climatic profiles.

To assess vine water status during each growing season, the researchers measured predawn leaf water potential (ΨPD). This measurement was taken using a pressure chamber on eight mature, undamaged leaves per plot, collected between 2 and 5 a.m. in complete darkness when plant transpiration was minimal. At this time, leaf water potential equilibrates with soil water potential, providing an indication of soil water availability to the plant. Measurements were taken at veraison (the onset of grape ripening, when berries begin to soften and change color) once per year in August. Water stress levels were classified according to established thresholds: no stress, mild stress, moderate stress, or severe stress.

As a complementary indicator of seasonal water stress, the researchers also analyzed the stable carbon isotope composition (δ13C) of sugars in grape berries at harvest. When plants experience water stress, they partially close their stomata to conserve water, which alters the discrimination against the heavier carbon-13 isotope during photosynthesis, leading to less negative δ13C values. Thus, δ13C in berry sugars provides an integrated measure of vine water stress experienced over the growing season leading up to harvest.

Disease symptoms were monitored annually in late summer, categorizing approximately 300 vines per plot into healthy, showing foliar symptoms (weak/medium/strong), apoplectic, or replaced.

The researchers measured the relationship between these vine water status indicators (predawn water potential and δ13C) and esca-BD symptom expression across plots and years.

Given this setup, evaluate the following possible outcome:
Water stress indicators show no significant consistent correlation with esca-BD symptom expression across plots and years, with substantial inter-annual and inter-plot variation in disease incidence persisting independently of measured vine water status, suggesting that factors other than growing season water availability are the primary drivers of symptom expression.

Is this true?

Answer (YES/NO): NO